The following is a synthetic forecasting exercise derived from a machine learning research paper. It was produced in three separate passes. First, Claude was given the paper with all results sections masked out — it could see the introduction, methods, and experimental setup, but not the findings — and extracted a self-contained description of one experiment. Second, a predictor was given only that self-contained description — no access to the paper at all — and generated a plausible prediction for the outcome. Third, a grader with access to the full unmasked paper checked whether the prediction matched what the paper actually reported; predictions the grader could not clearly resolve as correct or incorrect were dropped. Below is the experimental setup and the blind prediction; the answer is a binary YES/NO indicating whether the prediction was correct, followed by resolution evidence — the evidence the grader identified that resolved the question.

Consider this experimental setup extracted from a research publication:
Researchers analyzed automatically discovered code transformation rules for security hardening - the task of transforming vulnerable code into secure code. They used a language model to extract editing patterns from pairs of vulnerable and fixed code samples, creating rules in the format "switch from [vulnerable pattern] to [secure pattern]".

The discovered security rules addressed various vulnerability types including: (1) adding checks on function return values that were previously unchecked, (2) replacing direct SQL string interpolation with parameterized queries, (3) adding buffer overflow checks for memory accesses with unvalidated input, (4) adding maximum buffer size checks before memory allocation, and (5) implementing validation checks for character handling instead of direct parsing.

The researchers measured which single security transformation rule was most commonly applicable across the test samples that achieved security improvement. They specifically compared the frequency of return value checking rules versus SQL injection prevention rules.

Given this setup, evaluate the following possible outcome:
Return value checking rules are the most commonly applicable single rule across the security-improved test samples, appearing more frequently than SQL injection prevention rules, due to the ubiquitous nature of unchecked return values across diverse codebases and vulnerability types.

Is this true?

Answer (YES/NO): YES